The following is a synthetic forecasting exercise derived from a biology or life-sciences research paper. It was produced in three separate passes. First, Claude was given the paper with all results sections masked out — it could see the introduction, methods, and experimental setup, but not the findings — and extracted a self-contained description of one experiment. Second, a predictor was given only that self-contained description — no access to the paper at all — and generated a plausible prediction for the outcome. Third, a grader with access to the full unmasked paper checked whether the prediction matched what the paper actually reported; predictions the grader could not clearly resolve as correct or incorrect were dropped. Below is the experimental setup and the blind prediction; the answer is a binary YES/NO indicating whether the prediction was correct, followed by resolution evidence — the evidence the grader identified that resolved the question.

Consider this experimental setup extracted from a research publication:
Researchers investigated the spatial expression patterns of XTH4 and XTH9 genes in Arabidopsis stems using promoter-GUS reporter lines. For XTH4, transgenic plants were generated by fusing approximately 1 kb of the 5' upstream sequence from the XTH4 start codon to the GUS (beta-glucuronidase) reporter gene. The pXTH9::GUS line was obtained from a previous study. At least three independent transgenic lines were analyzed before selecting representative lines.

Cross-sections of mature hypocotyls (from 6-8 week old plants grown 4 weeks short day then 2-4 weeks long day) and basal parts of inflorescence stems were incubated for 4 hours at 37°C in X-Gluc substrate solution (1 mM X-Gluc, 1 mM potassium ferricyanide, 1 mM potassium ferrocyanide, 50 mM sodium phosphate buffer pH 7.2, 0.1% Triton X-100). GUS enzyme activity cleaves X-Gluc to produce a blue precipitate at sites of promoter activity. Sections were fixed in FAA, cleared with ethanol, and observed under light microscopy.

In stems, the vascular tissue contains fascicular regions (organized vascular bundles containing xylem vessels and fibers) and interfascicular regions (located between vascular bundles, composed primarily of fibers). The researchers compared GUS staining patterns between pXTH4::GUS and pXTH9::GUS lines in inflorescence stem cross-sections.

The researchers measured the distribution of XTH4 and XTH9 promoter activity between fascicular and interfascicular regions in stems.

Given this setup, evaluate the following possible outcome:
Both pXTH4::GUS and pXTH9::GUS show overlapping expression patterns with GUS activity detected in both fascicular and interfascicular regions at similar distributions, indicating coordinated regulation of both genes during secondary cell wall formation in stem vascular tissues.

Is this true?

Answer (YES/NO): NO